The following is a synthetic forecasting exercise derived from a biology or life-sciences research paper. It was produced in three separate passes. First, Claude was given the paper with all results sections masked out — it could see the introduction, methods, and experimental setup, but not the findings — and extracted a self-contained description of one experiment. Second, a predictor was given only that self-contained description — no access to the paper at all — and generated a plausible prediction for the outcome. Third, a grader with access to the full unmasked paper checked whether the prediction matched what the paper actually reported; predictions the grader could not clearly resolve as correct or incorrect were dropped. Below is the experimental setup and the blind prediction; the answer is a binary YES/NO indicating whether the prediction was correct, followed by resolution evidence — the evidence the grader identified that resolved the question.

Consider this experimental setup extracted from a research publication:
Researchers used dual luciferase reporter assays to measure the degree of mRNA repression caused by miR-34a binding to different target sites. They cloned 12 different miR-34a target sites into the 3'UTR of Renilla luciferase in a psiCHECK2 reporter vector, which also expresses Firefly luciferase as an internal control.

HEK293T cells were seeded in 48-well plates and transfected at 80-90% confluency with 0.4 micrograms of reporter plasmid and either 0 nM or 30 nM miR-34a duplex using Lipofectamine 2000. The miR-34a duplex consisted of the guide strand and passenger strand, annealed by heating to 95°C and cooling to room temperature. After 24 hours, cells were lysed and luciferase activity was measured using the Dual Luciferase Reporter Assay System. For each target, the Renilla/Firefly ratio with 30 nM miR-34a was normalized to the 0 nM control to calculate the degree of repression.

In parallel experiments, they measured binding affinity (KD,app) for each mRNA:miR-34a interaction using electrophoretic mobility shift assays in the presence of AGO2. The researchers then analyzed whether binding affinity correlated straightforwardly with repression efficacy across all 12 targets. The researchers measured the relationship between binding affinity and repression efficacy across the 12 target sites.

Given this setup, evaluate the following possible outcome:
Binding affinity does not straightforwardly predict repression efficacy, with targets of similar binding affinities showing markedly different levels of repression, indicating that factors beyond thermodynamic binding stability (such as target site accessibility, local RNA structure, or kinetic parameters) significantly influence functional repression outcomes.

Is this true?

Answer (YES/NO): YES